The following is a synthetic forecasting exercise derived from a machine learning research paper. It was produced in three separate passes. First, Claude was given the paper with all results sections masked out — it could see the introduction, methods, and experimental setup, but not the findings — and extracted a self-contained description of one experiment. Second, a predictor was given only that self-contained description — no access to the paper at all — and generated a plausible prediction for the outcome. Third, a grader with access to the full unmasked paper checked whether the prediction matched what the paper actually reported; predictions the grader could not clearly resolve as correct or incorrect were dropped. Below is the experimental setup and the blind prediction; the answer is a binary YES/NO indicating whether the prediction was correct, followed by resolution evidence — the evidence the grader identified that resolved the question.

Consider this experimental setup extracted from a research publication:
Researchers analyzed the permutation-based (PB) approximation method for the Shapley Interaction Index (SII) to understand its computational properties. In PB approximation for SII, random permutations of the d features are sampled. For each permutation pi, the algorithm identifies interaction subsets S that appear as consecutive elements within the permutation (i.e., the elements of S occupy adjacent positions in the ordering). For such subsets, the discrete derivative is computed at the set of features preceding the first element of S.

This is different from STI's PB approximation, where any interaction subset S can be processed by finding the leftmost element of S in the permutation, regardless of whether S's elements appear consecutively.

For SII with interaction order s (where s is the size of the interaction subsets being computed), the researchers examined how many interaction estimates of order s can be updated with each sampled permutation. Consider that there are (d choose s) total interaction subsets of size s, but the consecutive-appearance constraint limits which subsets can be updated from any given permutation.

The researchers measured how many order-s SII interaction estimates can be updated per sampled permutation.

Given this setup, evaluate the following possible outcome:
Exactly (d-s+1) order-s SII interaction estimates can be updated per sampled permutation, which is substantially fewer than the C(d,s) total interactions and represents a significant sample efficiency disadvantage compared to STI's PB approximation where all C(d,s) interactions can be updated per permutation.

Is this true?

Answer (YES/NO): YES